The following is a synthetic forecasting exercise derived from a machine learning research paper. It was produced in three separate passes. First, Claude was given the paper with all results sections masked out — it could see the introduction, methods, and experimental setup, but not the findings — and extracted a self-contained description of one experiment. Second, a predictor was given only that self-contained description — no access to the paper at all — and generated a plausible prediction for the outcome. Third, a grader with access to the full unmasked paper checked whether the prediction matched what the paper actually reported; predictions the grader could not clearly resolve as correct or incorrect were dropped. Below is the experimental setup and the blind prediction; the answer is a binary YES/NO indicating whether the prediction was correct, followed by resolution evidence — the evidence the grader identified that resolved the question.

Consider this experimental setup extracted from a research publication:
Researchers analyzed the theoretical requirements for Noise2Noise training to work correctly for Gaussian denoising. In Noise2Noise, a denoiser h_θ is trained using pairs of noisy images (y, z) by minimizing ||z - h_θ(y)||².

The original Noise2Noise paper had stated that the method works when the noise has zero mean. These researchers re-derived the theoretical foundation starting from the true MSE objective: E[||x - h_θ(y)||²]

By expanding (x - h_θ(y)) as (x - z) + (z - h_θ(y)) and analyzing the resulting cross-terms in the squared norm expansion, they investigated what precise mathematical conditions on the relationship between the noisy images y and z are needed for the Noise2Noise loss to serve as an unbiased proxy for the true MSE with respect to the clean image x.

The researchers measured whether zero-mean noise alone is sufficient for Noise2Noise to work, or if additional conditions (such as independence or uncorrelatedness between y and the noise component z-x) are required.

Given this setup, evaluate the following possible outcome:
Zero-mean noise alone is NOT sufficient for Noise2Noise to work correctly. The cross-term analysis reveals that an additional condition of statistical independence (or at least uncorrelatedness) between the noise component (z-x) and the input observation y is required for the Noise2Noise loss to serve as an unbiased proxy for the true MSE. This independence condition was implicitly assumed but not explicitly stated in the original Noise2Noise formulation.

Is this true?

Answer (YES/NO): YES